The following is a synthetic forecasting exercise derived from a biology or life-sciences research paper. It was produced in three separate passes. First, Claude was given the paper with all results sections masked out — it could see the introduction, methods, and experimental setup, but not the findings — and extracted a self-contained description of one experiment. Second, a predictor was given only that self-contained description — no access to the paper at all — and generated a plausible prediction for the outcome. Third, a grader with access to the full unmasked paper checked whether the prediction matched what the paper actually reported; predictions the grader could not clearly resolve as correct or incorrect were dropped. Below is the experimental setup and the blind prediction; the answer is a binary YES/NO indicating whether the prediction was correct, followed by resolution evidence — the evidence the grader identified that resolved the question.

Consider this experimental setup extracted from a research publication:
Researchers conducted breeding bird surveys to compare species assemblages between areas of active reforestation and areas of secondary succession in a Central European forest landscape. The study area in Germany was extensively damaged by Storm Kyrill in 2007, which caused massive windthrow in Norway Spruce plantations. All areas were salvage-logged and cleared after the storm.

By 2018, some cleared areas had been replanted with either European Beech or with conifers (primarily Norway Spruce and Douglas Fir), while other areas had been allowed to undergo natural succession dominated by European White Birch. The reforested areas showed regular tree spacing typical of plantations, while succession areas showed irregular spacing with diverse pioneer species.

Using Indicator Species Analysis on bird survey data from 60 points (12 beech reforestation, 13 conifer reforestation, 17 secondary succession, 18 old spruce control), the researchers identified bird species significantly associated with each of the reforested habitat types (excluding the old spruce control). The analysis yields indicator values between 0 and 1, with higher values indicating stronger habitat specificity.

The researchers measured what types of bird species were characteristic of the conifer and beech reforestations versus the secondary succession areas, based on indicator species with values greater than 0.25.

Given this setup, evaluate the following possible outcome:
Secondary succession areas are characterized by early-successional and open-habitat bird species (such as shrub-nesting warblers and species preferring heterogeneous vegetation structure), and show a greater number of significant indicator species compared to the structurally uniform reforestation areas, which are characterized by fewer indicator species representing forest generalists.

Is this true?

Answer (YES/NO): YES